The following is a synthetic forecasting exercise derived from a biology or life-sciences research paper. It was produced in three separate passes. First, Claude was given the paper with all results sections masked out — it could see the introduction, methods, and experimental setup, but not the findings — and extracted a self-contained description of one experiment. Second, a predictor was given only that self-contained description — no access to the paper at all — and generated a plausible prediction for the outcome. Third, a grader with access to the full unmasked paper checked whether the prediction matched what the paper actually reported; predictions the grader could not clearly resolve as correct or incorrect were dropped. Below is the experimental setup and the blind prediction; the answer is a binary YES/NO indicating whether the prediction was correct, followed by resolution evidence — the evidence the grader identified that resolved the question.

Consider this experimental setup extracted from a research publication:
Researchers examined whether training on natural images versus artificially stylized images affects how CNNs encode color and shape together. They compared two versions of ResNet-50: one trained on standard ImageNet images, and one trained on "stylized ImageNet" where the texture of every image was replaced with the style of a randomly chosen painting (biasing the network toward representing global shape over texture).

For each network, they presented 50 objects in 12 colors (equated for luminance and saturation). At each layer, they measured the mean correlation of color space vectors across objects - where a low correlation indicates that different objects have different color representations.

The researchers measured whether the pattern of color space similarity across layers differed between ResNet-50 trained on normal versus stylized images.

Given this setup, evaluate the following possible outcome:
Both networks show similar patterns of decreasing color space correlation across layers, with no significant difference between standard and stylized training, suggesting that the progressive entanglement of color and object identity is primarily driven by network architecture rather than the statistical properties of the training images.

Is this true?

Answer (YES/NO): NO